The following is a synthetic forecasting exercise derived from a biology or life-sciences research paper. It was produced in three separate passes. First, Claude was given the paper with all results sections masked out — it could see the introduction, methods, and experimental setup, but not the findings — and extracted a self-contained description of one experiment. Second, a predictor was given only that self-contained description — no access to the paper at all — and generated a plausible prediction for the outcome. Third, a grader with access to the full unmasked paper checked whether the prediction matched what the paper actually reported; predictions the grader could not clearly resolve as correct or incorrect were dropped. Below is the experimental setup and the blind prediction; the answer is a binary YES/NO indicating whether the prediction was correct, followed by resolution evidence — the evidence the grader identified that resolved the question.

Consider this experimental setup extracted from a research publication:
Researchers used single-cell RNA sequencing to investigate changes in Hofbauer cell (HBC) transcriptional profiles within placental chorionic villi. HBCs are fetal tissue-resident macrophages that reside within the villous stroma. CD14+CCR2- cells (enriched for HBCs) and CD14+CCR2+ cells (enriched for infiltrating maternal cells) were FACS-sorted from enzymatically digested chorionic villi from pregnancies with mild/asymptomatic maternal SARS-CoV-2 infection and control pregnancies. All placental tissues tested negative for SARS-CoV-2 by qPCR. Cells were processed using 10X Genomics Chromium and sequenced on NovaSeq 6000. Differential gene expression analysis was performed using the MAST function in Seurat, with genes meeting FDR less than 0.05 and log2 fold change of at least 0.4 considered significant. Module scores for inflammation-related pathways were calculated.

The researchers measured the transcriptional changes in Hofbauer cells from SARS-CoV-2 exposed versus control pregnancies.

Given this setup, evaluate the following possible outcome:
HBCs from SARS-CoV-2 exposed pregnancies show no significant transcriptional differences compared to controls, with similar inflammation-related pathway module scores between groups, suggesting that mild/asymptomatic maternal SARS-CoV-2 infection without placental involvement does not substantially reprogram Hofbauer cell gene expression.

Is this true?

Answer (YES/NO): NO